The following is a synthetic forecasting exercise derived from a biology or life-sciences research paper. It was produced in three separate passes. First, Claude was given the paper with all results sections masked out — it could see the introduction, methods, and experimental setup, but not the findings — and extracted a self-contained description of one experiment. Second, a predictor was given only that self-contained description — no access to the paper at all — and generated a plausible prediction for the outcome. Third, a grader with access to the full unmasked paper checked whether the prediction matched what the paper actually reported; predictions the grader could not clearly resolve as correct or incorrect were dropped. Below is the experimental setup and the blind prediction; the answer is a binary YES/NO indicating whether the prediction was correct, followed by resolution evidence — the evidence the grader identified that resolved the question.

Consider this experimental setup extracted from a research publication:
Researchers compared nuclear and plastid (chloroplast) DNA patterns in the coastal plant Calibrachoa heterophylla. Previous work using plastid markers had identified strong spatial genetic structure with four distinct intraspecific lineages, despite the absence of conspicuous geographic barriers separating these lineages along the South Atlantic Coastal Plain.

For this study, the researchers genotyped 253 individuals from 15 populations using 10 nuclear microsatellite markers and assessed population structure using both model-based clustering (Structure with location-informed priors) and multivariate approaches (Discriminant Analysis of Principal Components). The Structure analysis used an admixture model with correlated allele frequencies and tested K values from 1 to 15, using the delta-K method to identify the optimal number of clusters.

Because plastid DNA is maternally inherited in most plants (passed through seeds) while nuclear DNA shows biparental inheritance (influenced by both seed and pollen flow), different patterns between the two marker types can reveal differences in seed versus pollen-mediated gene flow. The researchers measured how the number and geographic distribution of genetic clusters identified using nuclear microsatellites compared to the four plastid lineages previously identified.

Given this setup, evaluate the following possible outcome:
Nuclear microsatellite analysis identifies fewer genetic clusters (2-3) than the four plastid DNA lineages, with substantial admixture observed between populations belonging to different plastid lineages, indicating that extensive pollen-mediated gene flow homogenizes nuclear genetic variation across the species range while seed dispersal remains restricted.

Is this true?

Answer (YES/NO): NO